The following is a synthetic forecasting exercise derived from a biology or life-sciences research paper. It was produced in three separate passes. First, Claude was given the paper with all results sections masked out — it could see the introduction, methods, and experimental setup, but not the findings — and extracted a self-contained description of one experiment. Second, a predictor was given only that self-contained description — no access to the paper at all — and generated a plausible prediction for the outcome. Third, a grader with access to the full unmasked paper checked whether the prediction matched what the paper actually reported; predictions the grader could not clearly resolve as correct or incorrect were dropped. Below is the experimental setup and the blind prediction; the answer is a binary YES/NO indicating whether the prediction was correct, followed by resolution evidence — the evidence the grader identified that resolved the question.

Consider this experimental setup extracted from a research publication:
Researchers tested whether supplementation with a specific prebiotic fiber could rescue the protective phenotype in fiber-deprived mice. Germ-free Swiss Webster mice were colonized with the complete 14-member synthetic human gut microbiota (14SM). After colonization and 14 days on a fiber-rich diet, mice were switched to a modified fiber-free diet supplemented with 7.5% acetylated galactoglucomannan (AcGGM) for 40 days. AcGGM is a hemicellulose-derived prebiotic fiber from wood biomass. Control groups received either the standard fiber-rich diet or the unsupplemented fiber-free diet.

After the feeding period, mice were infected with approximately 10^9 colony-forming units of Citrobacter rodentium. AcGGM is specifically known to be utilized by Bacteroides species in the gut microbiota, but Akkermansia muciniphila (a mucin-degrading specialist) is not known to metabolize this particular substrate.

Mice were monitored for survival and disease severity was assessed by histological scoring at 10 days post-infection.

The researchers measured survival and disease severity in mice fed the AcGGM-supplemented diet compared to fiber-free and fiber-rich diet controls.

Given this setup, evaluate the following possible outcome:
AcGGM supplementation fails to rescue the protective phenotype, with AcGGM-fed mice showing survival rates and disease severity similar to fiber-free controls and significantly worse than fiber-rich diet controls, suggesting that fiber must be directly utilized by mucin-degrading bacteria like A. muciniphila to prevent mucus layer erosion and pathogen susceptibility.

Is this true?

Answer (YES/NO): NO